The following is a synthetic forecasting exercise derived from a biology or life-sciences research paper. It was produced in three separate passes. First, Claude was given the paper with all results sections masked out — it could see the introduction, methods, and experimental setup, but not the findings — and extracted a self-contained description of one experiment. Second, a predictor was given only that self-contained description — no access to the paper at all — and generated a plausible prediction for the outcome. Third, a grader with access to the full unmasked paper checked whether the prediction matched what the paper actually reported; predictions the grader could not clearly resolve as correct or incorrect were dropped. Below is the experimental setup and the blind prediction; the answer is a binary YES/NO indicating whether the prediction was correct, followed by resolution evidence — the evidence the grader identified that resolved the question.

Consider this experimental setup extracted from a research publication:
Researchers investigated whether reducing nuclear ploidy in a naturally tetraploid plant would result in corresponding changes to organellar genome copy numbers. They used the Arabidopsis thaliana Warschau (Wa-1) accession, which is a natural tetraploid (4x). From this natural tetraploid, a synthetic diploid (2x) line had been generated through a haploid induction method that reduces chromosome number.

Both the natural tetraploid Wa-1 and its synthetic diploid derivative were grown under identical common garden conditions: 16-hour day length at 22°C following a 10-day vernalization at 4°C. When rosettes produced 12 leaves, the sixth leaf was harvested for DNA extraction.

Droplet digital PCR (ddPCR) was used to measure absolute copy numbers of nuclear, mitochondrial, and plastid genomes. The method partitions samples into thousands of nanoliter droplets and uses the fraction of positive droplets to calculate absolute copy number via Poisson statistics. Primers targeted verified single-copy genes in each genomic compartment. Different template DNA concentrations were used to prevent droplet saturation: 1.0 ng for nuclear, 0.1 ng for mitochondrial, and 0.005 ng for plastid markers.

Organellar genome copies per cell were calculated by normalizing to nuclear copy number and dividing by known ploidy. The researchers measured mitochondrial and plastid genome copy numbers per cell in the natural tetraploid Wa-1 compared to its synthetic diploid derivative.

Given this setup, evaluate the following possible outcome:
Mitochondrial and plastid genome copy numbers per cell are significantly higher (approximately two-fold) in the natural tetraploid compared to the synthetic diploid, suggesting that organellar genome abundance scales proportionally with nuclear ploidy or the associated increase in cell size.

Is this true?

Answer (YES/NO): NO